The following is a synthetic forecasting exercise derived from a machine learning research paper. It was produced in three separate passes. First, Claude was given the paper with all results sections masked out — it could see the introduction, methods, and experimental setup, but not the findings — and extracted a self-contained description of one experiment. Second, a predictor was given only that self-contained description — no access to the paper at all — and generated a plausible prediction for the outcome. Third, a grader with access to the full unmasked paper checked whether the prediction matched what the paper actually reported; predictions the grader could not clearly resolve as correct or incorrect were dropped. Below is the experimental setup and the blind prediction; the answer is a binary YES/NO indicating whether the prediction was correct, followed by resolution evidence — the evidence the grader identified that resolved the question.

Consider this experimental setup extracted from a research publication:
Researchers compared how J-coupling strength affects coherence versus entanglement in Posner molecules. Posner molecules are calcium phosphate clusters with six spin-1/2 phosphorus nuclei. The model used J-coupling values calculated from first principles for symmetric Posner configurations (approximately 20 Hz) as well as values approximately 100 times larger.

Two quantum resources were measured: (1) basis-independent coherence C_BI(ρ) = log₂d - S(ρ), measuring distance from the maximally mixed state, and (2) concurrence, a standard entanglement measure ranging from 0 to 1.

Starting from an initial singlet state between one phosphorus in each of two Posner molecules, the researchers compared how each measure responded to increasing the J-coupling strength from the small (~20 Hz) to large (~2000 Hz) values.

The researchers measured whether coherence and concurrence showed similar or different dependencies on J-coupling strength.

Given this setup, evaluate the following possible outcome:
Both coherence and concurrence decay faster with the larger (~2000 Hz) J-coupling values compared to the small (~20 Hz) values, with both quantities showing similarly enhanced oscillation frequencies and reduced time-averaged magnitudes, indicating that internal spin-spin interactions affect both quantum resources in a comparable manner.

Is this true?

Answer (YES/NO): NO